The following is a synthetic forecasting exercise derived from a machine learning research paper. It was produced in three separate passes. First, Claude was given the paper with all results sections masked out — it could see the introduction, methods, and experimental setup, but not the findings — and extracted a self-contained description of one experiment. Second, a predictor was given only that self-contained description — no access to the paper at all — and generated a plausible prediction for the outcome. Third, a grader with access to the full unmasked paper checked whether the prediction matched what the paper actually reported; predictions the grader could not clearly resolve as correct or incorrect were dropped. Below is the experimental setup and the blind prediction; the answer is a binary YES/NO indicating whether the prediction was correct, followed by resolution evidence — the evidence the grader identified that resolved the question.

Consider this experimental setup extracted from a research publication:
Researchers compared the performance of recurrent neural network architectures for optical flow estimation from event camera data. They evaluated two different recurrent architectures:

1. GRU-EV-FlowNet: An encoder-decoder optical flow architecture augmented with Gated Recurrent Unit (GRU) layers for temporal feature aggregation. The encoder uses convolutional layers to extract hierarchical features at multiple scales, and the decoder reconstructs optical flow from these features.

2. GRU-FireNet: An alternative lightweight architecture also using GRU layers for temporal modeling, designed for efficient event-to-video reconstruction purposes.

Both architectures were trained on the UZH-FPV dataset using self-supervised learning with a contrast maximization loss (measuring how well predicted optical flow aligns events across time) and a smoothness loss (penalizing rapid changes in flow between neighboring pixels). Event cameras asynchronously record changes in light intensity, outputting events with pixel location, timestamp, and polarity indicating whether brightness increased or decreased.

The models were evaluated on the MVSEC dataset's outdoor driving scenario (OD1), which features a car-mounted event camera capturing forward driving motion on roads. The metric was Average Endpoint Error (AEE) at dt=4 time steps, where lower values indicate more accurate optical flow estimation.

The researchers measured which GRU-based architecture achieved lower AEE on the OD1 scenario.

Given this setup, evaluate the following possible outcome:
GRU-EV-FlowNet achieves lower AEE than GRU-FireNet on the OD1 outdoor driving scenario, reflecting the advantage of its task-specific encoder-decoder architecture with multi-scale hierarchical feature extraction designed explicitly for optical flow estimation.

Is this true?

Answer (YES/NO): YES